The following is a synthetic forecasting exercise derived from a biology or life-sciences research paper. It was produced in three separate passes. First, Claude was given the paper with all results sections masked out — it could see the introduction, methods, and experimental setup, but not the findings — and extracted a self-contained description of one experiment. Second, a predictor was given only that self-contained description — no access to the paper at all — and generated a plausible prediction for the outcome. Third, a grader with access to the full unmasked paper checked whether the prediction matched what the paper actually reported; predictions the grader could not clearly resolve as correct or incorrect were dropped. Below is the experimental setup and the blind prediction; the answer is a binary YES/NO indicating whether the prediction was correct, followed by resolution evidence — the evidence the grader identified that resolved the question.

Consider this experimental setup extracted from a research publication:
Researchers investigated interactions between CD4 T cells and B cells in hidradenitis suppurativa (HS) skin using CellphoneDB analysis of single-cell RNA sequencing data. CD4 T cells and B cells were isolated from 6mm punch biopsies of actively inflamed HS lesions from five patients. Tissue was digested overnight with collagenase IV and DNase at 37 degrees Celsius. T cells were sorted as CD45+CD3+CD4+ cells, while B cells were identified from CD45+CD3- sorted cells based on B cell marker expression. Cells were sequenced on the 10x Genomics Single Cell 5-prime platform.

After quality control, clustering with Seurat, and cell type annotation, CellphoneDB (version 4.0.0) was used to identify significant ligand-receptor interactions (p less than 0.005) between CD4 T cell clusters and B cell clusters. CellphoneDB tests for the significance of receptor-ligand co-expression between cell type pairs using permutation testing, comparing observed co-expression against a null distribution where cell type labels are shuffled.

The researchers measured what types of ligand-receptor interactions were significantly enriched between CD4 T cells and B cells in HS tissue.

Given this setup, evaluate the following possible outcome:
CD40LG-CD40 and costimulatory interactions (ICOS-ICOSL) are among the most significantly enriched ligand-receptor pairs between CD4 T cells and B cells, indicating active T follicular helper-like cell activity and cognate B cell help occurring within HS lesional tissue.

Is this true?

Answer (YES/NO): NO